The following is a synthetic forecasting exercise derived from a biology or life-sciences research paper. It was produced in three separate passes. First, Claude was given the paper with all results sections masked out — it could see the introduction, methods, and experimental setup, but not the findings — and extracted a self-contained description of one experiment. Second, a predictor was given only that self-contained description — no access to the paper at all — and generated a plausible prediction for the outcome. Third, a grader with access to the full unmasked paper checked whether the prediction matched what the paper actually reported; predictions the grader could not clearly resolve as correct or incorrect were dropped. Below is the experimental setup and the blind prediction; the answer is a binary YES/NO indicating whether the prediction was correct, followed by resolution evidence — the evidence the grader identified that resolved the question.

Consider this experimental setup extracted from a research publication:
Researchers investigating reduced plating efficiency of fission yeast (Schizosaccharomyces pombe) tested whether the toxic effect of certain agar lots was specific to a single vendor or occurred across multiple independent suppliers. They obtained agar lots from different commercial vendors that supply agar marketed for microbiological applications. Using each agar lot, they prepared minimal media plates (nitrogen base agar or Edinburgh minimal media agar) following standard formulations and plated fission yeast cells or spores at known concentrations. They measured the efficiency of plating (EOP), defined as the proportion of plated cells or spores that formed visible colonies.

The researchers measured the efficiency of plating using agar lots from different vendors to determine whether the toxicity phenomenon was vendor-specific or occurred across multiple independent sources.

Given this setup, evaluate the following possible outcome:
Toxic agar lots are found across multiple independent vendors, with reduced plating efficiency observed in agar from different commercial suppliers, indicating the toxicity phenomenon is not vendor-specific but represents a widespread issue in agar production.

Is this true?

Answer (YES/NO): YES